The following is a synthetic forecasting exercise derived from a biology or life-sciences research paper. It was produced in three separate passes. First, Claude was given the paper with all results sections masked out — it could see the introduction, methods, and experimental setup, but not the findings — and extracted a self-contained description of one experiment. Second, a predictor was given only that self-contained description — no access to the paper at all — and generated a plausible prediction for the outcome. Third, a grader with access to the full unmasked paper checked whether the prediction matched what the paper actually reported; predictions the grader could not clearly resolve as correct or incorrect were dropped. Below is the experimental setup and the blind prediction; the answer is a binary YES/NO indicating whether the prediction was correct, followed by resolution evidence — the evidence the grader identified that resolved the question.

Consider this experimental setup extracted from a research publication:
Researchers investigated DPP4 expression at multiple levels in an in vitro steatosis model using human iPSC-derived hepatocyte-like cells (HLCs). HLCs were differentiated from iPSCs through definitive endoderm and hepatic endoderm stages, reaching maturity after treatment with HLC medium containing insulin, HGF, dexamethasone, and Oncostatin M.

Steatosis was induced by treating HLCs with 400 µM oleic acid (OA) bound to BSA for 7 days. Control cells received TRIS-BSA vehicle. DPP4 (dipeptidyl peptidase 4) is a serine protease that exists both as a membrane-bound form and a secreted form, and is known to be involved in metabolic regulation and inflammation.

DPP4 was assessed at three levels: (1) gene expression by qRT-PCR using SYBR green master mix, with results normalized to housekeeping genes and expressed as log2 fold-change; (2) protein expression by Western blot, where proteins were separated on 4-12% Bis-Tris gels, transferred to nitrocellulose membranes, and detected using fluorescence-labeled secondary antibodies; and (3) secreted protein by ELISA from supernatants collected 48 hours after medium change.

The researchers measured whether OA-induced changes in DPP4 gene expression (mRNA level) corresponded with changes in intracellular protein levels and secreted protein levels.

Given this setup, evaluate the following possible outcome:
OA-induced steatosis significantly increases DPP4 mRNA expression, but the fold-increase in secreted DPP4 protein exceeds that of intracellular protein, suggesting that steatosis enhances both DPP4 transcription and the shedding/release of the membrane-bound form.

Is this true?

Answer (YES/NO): NO